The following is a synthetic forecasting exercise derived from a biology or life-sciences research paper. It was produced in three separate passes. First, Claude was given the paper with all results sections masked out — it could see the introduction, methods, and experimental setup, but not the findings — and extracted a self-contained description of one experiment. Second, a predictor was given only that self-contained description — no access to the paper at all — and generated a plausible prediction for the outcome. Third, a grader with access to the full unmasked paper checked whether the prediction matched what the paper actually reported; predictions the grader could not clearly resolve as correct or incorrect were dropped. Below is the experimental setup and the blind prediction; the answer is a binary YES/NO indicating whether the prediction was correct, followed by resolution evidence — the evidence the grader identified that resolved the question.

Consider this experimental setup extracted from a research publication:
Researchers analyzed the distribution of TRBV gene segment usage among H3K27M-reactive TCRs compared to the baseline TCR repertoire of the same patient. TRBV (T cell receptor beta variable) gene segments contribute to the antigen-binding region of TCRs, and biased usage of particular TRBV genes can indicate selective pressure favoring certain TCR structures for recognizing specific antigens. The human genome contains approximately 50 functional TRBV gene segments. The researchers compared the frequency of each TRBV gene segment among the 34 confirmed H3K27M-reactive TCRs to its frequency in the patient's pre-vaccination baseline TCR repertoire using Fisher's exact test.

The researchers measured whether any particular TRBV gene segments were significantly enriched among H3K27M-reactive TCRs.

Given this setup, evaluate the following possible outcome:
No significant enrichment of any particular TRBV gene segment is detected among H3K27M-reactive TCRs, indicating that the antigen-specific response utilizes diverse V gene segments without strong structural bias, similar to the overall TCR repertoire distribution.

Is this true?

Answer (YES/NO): NO